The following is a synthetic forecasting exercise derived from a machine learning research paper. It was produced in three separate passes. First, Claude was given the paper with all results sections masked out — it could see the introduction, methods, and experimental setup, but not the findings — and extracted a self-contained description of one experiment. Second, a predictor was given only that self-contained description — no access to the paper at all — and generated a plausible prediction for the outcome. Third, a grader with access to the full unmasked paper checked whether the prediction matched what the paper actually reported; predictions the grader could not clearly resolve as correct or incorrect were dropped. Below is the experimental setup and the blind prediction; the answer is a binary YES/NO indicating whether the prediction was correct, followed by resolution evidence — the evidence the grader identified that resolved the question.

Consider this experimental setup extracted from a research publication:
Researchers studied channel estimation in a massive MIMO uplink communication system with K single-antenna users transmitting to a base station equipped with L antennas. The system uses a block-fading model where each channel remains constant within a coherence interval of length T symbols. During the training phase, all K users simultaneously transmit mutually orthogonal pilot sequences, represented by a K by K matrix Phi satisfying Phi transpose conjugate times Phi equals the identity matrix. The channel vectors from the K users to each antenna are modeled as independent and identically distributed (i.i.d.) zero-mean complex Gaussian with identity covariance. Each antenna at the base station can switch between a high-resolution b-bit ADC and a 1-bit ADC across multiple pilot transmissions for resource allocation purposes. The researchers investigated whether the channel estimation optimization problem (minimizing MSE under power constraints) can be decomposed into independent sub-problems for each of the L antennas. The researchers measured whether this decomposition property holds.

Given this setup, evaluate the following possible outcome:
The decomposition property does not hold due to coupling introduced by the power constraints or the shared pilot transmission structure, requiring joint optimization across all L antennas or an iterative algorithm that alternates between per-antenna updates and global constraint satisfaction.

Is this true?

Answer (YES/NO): NO